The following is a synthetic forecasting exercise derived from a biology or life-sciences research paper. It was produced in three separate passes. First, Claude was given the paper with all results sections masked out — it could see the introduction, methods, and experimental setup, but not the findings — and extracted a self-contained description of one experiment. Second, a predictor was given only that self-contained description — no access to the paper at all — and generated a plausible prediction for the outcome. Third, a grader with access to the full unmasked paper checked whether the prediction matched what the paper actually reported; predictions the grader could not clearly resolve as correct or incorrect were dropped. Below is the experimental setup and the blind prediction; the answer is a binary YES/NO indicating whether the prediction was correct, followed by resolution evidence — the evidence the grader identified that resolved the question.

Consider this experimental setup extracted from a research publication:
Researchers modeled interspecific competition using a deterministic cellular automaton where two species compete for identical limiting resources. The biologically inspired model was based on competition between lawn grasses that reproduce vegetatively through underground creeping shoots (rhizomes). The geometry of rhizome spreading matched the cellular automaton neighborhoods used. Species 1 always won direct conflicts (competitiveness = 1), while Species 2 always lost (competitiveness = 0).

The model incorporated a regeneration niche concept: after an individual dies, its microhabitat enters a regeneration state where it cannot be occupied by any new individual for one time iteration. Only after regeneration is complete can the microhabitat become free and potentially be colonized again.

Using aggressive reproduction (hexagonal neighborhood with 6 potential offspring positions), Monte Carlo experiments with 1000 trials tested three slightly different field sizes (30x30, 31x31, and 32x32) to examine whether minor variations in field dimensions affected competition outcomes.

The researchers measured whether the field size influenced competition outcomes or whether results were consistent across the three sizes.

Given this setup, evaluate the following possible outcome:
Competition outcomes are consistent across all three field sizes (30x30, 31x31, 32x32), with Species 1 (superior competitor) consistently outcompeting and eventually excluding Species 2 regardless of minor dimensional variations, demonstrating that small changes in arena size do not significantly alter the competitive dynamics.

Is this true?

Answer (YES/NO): YES